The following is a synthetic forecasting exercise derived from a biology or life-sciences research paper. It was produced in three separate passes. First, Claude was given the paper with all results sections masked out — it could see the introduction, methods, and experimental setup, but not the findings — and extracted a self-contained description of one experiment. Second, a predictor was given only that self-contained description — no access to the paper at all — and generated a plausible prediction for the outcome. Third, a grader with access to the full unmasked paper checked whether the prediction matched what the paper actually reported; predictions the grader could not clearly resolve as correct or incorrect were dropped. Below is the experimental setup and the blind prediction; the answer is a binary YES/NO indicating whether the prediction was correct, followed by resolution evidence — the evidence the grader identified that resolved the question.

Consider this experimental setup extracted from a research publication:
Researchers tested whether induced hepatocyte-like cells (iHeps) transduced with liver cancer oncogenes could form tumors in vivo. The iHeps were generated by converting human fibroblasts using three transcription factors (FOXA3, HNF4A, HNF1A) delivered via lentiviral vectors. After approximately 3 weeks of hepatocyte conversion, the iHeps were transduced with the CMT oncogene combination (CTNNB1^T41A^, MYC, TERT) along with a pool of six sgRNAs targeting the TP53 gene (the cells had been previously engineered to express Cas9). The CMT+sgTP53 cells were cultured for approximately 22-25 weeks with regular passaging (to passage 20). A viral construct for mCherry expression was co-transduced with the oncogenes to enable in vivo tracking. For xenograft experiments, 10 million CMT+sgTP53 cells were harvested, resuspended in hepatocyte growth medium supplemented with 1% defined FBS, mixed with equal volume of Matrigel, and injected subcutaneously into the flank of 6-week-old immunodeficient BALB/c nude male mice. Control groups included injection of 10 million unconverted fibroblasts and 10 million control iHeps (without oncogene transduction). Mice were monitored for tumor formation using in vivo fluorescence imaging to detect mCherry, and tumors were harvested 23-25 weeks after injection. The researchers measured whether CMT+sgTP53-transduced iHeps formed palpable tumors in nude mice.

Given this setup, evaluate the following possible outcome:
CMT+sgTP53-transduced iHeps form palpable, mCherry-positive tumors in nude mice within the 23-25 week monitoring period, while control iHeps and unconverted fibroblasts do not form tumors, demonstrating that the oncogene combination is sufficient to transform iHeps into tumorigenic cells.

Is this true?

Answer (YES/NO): YES